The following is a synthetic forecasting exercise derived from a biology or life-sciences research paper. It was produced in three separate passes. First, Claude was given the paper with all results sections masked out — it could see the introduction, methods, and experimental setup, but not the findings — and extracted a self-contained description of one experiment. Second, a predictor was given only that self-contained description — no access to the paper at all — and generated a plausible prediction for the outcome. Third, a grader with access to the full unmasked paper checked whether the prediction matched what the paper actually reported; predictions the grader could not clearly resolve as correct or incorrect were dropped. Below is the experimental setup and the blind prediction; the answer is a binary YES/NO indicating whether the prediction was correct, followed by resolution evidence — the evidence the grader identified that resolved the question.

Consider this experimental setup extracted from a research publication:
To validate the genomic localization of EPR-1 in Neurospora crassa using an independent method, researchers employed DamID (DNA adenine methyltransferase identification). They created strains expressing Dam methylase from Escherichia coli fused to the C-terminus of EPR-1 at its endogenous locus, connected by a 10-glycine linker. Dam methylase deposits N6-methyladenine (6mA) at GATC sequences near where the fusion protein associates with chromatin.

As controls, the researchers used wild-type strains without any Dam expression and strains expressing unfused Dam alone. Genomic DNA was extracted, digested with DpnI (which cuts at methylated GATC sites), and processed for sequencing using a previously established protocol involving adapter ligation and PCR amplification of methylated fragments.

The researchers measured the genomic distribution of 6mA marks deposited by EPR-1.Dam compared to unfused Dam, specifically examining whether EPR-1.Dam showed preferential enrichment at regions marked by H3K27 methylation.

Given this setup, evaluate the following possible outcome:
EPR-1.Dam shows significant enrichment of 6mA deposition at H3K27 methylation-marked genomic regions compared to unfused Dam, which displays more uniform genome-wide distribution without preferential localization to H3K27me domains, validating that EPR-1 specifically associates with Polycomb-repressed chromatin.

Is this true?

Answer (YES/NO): YES